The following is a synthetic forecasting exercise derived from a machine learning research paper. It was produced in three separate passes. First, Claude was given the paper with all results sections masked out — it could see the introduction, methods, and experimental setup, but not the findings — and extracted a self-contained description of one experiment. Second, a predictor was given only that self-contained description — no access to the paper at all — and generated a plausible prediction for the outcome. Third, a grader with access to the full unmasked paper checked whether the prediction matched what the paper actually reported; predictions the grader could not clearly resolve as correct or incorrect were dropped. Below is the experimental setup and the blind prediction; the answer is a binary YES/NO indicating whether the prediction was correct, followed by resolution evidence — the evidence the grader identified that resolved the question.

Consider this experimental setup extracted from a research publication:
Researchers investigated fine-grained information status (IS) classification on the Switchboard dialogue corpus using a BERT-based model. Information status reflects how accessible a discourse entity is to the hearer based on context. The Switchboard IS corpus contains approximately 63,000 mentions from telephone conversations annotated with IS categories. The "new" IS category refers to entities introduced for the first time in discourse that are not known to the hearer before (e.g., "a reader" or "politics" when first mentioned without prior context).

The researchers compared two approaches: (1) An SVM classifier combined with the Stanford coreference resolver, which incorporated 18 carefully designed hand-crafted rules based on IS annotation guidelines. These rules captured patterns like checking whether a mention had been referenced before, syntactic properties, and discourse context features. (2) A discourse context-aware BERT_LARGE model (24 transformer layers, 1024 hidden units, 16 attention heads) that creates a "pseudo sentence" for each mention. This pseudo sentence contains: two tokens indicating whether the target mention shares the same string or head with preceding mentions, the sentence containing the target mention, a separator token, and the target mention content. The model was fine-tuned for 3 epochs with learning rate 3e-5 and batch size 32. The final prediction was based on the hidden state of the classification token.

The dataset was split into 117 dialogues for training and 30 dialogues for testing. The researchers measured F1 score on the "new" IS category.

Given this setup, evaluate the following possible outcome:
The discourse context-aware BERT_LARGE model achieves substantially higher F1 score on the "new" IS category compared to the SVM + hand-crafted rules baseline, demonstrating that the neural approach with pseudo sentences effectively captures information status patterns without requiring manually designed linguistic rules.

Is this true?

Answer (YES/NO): NO